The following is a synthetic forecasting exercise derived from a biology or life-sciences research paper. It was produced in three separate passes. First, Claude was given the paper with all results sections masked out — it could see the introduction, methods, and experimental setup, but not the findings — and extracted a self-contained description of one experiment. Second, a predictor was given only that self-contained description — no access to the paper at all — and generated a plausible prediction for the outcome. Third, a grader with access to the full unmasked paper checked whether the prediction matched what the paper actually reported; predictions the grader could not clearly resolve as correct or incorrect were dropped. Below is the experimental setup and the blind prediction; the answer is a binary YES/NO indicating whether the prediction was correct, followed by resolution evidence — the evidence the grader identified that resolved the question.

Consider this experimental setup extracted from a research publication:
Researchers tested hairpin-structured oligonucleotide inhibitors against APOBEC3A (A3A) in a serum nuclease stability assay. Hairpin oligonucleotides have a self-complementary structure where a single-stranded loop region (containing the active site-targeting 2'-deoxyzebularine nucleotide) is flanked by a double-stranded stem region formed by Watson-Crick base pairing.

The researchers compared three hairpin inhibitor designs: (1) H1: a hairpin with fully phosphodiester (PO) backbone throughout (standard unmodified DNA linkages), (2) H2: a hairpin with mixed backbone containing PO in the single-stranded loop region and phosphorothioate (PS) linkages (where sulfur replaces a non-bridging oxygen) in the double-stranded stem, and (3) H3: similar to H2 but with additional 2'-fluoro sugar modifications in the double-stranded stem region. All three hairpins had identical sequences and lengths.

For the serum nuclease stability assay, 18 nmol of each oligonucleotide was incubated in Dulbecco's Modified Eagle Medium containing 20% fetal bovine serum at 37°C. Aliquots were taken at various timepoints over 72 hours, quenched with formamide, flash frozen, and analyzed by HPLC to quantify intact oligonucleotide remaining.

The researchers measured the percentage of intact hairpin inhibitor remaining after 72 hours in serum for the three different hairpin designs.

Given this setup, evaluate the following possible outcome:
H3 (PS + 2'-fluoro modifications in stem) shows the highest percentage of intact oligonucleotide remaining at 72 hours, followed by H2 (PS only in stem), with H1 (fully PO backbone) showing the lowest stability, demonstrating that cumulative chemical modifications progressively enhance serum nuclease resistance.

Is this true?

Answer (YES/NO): YES